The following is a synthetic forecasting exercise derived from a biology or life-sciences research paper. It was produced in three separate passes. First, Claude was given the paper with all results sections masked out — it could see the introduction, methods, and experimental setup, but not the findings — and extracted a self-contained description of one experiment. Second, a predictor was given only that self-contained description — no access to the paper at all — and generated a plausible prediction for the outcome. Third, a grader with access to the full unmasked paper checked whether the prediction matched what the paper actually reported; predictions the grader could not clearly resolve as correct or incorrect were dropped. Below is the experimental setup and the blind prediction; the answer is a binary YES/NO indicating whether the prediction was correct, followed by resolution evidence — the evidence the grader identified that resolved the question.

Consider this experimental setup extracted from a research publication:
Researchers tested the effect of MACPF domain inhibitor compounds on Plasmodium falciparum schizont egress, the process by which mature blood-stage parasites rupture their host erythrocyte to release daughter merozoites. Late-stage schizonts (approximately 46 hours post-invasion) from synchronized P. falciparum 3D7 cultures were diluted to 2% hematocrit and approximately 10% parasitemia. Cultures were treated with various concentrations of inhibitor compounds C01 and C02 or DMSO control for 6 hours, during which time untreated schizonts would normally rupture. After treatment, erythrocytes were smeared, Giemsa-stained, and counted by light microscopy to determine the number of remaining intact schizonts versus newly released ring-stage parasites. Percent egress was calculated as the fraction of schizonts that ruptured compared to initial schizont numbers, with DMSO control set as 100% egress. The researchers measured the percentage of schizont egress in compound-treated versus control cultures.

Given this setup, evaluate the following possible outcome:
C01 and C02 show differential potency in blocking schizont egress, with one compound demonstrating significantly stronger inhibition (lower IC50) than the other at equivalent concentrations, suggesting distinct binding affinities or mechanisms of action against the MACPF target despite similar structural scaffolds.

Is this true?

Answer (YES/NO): NO